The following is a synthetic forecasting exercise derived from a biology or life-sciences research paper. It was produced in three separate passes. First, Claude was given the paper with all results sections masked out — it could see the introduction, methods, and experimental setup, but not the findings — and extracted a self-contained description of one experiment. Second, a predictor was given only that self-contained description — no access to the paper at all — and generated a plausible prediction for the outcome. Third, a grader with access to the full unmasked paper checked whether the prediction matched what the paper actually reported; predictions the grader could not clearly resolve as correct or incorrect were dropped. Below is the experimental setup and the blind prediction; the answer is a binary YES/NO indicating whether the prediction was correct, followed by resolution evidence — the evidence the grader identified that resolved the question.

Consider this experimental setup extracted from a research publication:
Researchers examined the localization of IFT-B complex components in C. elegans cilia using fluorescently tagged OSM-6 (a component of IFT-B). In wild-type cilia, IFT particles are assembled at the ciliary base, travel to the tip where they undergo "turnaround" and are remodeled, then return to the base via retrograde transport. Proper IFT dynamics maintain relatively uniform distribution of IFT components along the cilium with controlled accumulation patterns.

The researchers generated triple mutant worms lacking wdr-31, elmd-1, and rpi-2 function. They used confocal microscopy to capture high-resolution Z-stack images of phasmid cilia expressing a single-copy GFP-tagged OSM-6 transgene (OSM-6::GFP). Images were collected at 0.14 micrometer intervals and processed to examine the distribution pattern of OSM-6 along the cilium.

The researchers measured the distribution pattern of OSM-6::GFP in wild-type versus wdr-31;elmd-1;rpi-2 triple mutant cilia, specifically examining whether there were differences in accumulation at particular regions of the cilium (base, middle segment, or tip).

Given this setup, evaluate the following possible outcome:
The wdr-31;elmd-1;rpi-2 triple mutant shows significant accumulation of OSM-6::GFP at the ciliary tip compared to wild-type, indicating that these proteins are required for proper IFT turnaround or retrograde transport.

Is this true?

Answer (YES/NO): YES